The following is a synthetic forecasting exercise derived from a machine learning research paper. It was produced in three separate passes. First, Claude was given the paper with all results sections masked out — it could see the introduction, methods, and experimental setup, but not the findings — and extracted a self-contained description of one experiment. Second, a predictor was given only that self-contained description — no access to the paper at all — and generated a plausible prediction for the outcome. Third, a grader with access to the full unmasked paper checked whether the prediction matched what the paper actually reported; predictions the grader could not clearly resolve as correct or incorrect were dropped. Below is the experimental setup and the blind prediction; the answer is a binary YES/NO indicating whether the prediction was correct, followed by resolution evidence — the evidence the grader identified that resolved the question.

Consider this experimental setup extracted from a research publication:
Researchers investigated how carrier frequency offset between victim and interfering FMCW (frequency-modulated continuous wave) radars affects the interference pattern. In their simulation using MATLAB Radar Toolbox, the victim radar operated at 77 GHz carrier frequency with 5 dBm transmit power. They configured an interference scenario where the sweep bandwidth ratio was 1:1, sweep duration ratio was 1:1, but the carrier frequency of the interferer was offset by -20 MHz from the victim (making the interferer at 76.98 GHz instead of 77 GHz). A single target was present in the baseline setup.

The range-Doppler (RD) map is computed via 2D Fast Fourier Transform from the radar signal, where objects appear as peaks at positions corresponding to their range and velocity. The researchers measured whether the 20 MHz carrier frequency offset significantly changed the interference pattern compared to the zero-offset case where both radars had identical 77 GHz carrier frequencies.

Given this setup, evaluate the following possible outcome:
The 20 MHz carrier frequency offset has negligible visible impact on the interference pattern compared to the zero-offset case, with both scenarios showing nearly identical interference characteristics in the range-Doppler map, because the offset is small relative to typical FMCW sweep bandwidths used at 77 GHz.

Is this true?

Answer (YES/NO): YES